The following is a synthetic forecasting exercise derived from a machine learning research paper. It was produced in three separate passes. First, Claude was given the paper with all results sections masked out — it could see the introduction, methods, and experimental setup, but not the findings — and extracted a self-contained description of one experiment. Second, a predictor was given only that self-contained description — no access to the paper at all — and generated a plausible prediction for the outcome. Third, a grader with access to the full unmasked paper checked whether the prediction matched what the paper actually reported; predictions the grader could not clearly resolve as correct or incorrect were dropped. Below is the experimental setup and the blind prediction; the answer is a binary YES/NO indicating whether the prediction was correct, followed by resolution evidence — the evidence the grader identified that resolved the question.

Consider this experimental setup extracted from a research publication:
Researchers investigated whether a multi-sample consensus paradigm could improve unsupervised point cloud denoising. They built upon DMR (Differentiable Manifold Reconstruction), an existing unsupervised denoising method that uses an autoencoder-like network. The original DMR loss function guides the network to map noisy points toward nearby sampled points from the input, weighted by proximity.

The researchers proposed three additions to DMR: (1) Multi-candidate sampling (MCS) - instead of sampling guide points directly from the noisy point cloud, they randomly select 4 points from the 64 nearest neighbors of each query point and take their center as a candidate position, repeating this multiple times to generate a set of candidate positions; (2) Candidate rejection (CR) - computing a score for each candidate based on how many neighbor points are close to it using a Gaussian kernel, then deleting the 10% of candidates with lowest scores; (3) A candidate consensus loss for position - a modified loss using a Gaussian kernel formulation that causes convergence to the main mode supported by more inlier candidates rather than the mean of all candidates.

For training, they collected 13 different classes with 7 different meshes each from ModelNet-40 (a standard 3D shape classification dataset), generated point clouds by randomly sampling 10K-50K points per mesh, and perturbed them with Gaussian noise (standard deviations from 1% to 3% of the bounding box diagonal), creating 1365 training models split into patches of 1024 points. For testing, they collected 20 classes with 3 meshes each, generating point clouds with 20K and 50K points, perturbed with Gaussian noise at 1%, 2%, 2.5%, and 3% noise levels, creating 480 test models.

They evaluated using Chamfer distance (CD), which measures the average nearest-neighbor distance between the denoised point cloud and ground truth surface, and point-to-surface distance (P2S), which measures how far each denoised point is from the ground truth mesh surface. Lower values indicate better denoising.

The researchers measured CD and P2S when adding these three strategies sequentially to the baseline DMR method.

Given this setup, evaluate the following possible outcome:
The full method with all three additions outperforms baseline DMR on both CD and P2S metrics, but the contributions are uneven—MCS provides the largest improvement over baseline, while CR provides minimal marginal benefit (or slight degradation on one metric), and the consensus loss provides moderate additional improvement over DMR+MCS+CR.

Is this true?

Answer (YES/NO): NO